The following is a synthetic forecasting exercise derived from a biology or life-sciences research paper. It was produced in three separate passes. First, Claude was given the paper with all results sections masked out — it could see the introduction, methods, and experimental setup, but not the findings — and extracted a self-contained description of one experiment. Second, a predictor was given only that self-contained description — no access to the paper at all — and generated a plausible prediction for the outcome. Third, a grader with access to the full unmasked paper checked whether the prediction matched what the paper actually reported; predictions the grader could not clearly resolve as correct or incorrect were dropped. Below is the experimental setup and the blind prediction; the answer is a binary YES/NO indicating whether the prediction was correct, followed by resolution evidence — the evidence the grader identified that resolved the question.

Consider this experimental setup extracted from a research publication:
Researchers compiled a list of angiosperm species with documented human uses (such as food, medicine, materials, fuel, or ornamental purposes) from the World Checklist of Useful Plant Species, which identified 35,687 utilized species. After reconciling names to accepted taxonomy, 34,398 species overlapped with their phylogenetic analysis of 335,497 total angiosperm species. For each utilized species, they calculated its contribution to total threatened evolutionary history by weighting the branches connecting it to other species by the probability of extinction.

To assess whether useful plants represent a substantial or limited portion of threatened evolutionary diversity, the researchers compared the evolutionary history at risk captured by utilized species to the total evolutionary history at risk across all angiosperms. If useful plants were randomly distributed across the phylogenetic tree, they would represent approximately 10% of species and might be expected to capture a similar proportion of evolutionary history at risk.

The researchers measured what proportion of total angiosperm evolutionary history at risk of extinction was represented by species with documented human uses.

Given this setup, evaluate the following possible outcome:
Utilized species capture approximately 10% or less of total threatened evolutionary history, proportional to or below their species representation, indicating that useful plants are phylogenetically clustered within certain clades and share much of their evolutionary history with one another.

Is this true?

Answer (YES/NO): NO